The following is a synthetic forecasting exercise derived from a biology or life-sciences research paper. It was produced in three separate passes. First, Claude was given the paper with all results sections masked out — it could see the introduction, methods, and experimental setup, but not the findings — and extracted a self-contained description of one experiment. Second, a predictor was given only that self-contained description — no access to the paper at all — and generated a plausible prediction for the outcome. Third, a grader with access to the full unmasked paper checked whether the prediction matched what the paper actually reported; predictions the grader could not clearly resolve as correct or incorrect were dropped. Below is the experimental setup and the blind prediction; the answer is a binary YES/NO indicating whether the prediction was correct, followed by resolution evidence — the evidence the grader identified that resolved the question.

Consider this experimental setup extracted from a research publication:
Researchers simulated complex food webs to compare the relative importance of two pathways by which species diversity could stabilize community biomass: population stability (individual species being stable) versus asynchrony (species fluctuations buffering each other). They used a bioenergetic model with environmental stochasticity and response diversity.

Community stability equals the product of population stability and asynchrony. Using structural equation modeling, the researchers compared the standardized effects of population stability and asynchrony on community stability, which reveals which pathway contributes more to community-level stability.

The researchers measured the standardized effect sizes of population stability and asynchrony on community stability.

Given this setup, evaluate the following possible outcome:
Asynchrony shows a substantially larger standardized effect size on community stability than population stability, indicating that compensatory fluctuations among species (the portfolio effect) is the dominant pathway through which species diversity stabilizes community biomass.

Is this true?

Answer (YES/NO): NO